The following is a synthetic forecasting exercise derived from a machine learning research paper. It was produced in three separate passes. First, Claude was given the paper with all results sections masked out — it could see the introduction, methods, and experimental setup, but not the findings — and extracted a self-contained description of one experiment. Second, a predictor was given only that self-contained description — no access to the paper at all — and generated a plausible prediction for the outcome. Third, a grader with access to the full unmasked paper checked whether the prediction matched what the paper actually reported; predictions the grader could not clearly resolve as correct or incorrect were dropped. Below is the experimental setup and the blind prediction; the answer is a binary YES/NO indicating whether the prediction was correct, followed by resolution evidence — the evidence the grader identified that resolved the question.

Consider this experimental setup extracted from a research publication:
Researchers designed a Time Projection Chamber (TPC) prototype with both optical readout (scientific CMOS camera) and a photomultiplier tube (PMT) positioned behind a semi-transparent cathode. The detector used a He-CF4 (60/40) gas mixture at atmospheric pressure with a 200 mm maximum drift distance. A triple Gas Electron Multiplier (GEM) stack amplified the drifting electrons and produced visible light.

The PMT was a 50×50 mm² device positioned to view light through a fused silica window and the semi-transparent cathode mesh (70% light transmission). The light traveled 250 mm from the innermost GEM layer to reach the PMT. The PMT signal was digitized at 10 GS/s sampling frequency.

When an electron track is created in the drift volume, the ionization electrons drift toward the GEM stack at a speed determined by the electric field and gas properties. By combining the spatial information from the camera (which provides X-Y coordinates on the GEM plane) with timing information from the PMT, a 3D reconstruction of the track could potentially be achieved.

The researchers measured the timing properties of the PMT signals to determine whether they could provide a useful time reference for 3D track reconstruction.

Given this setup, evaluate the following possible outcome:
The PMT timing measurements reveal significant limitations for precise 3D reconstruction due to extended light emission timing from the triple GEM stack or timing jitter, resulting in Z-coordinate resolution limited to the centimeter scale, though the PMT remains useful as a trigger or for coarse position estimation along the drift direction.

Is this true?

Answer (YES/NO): NO